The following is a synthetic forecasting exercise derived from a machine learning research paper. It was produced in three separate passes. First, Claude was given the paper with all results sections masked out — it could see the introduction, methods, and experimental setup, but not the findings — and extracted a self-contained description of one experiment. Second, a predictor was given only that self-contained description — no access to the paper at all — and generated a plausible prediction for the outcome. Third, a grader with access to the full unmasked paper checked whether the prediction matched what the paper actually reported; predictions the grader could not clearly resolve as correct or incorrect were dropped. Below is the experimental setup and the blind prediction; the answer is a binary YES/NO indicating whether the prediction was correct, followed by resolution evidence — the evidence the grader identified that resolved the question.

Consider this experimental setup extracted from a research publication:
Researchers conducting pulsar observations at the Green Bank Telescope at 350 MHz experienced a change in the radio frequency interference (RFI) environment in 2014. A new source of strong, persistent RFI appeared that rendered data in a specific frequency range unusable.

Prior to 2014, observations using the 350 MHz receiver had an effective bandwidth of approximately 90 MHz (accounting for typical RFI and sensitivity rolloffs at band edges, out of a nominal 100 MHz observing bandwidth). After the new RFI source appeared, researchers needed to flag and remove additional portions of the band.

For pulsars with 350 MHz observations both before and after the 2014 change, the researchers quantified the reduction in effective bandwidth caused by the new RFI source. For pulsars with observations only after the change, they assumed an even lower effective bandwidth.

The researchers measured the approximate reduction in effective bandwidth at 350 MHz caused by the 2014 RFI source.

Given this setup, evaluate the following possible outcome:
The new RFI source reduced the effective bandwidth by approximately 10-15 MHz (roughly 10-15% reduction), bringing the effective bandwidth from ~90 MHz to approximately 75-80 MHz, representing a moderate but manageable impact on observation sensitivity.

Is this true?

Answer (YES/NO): NO